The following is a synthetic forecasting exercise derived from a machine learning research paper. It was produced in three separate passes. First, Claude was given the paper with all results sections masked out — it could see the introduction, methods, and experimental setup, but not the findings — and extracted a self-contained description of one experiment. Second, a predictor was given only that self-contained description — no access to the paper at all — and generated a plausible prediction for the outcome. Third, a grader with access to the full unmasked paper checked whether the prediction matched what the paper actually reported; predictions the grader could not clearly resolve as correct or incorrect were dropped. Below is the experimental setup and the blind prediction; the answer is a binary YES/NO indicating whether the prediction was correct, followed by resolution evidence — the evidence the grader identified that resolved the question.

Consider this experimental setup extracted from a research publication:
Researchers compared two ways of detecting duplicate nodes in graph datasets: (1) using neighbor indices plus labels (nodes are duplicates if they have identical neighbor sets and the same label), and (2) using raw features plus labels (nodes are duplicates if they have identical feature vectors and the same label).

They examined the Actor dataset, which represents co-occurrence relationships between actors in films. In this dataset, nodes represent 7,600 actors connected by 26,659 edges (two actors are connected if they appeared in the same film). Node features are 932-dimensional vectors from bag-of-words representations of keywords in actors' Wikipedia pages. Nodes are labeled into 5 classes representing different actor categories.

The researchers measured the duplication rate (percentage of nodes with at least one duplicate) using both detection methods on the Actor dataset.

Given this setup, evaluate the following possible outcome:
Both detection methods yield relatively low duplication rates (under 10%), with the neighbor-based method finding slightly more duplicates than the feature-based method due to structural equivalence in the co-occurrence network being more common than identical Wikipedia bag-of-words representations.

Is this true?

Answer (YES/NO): NO